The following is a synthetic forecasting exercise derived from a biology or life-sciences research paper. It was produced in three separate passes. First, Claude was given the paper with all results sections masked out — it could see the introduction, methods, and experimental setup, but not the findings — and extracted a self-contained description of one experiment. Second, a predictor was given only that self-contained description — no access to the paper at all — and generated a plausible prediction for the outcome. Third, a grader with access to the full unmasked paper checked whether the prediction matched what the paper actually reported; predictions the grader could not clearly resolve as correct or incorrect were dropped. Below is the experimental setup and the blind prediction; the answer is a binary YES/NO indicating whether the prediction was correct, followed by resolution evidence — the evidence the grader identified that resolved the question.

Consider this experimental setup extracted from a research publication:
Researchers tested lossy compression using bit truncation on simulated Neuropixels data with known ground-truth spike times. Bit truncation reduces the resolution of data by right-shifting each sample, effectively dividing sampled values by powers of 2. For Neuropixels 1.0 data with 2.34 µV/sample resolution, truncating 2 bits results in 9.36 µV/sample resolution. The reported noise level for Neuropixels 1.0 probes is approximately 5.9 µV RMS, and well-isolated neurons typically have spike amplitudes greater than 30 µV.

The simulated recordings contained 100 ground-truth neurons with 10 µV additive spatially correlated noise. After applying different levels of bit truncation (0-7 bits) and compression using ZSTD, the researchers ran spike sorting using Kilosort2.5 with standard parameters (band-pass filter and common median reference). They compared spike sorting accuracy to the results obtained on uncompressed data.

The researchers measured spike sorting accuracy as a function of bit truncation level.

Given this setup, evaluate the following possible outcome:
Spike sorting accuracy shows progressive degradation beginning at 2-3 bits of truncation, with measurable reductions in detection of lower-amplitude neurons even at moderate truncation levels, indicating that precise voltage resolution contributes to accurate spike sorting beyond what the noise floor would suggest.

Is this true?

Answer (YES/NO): NO